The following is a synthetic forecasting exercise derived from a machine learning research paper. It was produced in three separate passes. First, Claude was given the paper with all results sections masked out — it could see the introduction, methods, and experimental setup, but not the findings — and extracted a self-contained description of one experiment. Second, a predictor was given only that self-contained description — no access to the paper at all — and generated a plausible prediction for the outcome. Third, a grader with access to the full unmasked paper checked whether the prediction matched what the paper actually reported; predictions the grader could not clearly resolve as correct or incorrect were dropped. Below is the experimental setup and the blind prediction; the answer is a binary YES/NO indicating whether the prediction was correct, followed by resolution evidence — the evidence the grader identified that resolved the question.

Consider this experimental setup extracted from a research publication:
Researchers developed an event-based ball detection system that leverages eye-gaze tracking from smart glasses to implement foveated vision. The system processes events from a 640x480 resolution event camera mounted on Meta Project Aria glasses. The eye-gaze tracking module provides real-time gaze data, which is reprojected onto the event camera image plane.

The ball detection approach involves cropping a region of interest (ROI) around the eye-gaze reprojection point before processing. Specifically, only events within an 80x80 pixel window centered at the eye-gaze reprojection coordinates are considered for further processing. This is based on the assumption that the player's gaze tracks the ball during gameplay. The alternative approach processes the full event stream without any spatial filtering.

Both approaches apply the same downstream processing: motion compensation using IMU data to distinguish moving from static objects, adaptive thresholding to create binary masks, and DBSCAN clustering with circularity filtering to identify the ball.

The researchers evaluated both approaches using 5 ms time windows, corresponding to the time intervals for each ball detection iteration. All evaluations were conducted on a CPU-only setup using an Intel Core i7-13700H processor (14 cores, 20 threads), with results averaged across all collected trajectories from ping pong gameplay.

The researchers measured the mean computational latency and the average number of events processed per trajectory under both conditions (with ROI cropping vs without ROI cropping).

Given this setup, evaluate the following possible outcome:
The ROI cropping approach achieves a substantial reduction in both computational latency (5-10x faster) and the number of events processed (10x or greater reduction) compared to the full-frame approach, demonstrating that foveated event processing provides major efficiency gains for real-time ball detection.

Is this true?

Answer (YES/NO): NO